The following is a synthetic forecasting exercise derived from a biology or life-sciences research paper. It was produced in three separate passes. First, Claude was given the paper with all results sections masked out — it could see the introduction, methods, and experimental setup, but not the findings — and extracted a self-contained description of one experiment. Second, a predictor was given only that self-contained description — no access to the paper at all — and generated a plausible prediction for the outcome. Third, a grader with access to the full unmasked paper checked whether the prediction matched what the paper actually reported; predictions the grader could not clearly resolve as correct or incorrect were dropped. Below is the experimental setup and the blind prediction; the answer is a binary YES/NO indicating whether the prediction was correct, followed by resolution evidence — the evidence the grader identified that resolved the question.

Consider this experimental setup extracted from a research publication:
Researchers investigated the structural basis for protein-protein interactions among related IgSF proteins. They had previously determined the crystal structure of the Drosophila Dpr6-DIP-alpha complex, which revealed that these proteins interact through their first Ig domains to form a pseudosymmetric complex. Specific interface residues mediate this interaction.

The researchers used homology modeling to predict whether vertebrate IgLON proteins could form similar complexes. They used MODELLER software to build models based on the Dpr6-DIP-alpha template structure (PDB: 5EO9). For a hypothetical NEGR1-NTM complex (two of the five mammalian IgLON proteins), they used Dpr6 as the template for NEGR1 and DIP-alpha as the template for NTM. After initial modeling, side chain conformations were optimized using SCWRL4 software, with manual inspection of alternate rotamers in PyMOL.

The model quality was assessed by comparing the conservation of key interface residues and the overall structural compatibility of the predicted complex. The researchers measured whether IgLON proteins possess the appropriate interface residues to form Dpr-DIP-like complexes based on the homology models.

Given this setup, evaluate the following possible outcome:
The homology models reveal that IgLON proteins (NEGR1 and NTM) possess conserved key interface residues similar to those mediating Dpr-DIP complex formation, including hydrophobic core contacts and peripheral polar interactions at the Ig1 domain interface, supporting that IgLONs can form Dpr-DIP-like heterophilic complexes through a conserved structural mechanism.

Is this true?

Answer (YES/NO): YES